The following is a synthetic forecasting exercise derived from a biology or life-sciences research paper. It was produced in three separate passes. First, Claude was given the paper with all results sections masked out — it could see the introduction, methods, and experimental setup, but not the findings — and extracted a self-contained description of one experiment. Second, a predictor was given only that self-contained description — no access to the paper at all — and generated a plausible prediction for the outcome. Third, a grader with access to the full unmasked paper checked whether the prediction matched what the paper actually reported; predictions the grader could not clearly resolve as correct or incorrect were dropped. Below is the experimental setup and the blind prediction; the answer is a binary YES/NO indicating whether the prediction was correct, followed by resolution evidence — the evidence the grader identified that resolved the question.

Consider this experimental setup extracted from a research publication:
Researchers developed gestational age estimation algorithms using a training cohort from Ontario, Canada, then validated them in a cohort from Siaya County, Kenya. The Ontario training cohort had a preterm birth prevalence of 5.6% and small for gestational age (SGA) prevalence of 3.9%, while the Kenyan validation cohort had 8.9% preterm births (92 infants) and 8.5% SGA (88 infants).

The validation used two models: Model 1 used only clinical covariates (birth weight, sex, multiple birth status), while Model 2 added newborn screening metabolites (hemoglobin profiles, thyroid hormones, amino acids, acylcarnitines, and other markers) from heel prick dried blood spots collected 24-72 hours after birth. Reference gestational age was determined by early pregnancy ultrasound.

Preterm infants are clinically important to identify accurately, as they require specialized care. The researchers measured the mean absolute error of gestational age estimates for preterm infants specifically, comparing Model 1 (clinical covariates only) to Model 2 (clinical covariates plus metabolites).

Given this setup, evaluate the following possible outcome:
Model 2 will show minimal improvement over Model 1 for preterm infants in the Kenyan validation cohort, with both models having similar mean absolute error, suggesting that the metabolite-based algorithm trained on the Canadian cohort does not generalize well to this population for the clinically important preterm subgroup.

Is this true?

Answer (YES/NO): YES